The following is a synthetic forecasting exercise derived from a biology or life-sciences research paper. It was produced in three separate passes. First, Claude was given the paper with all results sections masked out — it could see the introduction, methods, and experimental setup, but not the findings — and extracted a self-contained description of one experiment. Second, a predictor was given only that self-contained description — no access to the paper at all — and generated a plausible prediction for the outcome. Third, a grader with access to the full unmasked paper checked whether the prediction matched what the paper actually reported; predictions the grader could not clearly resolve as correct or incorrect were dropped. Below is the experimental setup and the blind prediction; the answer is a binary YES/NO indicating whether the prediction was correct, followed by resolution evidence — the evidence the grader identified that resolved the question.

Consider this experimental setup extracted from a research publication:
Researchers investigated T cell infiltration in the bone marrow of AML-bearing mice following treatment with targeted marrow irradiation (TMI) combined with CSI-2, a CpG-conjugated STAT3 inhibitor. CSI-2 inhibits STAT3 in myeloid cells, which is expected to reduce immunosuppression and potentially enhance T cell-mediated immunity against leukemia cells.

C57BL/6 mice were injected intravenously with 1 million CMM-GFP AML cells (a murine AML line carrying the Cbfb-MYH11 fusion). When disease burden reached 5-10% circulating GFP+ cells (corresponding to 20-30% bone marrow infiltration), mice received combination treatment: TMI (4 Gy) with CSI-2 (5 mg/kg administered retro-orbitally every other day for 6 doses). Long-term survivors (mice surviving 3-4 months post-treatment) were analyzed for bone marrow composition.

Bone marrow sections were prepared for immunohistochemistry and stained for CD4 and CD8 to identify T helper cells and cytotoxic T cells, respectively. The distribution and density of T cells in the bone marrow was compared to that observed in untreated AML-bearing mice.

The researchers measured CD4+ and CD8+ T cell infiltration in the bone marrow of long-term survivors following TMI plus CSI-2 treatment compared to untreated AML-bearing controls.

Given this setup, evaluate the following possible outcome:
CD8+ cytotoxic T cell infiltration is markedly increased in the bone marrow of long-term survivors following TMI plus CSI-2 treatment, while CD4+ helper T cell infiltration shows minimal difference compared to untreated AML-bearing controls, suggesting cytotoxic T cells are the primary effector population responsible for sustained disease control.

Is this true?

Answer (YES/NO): NO